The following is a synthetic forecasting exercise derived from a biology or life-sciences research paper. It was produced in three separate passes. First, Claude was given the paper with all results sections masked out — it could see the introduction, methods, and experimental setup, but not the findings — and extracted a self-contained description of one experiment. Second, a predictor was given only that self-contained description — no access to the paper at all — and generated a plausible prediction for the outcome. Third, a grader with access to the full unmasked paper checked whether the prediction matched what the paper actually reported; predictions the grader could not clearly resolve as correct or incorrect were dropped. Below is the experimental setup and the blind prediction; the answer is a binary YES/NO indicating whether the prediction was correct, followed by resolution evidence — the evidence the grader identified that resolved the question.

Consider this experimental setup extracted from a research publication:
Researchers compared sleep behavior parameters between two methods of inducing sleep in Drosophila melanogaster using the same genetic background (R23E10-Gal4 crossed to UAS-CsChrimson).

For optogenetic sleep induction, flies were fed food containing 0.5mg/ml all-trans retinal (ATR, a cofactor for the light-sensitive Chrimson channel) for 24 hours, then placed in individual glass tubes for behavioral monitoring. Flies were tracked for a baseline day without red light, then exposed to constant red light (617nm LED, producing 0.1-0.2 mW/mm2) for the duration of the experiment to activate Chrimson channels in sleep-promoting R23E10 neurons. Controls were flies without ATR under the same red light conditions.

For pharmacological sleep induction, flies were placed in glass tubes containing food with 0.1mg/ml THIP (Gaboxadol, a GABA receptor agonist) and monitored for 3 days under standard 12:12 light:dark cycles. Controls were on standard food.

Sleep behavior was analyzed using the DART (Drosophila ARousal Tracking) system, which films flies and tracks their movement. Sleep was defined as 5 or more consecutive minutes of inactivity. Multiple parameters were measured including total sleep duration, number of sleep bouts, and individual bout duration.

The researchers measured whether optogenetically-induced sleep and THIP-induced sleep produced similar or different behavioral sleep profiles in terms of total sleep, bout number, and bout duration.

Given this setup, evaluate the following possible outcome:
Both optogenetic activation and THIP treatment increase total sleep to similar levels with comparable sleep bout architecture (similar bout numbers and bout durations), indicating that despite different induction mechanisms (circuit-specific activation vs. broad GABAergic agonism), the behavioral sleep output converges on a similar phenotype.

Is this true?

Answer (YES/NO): YES